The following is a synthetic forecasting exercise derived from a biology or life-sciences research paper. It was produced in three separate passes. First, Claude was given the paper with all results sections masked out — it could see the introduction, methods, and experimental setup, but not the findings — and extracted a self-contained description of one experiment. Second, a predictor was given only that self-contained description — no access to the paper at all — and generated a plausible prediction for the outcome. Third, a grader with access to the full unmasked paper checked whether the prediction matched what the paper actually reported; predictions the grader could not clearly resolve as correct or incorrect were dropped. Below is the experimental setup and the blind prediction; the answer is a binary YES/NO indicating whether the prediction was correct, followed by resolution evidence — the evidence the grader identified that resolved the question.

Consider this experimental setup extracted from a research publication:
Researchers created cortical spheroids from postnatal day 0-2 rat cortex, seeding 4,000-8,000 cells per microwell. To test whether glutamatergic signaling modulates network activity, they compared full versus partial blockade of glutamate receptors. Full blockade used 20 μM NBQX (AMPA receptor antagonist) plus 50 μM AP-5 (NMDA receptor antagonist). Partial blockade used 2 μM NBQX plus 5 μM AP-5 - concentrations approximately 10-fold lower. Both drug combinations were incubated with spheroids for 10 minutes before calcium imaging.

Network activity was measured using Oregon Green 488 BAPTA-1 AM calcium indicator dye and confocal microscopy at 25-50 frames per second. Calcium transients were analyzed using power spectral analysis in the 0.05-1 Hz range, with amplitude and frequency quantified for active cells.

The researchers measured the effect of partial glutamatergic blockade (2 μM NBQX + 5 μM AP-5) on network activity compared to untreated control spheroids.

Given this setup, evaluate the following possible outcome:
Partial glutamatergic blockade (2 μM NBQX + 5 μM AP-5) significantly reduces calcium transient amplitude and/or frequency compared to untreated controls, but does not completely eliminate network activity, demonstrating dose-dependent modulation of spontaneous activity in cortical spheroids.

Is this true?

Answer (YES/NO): YES